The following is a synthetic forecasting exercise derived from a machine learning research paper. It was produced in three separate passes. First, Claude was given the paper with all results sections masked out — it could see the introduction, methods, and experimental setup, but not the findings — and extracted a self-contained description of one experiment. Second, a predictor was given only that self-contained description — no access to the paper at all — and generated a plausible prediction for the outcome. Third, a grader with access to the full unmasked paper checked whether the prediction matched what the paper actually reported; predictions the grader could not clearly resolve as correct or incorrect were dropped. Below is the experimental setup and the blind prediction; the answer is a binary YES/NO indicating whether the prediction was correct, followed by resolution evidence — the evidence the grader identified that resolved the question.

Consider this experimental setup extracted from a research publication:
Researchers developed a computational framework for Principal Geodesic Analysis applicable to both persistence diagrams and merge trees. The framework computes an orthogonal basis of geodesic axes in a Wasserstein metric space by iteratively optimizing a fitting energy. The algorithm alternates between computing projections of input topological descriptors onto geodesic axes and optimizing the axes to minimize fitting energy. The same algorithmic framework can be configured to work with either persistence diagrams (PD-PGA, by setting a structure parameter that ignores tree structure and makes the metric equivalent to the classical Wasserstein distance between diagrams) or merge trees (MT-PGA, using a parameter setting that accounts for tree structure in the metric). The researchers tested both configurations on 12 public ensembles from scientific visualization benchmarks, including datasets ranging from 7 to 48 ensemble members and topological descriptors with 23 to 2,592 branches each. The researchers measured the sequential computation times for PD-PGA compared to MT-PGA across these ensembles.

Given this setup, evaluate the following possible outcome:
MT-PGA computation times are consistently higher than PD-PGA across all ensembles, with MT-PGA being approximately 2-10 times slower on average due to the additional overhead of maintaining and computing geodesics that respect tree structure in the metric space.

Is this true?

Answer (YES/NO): NO